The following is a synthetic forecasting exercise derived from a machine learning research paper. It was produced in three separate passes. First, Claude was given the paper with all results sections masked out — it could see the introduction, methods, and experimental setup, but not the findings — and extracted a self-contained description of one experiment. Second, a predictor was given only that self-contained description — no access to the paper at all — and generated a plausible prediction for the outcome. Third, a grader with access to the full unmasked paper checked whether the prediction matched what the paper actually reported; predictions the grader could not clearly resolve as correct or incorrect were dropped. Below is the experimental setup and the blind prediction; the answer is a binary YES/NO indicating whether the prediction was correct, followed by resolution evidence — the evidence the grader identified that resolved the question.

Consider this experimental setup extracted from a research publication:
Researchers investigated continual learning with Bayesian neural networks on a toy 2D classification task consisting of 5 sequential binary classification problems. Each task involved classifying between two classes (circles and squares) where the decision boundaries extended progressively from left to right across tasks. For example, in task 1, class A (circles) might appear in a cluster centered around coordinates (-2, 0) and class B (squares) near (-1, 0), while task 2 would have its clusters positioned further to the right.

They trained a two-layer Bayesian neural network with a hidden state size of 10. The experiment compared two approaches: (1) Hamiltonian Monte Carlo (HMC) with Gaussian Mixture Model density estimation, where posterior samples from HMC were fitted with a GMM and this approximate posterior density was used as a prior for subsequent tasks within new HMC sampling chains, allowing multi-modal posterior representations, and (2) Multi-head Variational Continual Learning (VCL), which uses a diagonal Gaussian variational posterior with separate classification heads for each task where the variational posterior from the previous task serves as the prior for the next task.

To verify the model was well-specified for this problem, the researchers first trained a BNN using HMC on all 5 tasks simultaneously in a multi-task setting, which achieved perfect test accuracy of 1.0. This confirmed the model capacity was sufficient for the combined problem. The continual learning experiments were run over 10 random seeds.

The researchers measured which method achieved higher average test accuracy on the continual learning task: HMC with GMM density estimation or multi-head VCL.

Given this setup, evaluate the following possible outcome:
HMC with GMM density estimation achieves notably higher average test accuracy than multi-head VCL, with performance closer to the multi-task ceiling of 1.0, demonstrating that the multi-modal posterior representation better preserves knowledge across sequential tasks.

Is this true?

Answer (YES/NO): NO